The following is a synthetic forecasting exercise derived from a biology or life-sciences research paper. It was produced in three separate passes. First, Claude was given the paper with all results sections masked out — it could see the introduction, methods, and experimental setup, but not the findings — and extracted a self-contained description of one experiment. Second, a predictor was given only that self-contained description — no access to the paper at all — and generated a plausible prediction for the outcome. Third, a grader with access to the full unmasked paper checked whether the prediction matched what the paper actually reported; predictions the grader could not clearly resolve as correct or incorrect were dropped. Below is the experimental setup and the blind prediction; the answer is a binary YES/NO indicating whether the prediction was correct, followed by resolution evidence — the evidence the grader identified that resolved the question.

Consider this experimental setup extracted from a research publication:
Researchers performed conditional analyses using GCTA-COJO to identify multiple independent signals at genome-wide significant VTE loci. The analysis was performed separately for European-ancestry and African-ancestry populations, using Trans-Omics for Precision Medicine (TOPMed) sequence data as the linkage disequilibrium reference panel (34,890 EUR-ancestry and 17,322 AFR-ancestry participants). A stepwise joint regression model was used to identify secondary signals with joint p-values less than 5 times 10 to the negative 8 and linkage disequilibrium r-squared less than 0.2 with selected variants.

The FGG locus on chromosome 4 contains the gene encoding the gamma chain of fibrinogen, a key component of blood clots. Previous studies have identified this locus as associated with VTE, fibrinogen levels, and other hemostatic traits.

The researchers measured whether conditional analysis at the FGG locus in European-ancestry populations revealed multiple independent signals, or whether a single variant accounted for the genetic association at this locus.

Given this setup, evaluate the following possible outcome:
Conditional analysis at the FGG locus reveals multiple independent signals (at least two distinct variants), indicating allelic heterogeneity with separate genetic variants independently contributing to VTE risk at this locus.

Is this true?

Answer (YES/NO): YES